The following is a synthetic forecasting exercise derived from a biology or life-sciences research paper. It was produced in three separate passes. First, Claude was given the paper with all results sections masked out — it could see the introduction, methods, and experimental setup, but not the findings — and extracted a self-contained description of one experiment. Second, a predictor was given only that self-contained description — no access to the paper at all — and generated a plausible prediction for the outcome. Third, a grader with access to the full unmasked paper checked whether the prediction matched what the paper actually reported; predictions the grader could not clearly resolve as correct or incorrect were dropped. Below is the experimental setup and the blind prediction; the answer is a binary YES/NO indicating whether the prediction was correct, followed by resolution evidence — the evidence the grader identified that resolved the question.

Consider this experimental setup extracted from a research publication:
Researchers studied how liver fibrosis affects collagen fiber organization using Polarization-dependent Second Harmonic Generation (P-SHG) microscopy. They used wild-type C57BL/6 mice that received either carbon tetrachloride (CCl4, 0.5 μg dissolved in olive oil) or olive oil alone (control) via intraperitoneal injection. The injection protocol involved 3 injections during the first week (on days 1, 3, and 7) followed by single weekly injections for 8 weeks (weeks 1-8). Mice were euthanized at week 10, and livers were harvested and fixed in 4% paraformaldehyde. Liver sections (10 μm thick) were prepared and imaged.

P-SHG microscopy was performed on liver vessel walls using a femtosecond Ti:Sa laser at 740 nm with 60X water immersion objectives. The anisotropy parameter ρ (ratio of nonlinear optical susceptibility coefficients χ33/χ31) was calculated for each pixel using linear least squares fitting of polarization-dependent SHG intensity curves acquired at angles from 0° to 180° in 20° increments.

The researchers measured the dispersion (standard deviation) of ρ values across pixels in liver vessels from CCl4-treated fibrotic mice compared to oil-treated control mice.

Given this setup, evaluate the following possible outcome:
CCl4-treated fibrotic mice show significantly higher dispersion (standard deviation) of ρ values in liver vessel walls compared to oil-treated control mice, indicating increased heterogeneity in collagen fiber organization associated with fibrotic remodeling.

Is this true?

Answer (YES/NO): NO